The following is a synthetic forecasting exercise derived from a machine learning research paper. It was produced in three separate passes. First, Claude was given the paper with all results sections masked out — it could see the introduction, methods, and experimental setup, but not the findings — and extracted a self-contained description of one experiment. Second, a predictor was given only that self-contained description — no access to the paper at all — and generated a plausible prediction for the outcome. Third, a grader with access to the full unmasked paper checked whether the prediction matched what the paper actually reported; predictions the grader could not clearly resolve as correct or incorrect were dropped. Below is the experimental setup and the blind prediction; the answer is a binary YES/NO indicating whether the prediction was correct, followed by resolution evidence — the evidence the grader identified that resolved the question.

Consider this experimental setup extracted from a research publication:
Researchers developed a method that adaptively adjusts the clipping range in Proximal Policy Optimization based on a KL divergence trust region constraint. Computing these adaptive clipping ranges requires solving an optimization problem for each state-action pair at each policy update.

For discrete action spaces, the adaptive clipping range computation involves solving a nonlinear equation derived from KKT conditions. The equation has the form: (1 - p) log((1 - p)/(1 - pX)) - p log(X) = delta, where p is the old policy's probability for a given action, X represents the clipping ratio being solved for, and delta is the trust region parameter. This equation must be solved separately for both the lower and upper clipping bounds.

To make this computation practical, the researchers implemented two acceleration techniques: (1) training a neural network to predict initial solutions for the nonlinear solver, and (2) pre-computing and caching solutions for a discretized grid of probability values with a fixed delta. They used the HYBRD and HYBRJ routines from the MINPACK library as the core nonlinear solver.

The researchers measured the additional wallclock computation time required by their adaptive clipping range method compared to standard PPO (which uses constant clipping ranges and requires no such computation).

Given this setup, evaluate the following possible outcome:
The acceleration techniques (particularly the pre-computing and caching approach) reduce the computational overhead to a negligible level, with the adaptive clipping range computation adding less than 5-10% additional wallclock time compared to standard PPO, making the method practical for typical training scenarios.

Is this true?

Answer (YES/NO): YES